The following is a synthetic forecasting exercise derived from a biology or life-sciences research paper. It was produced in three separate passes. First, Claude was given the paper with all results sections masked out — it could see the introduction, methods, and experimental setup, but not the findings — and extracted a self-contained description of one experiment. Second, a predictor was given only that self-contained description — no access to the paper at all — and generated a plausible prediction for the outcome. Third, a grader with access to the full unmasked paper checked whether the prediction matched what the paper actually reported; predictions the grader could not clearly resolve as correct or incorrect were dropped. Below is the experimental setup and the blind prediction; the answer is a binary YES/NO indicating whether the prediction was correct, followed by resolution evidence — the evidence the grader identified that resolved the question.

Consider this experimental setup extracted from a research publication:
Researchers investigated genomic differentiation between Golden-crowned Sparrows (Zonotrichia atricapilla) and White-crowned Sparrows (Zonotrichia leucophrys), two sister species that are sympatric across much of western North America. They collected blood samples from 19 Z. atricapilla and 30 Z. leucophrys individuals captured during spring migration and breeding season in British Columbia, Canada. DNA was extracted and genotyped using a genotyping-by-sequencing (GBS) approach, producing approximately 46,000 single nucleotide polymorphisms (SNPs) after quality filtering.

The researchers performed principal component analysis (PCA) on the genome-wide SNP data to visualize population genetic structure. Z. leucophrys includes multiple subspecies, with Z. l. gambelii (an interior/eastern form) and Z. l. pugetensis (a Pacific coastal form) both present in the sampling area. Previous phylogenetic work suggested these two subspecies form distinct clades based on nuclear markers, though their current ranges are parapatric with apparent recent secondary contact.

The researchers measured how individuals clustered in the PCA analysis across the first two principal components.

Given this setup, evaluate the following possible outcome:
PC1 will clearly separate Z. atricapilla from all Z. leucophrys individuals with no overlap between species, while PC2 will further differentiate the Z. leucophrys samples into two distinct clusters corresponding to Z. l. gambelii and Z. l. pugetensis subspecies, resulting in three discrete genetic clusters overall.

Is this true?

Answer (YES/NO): YES